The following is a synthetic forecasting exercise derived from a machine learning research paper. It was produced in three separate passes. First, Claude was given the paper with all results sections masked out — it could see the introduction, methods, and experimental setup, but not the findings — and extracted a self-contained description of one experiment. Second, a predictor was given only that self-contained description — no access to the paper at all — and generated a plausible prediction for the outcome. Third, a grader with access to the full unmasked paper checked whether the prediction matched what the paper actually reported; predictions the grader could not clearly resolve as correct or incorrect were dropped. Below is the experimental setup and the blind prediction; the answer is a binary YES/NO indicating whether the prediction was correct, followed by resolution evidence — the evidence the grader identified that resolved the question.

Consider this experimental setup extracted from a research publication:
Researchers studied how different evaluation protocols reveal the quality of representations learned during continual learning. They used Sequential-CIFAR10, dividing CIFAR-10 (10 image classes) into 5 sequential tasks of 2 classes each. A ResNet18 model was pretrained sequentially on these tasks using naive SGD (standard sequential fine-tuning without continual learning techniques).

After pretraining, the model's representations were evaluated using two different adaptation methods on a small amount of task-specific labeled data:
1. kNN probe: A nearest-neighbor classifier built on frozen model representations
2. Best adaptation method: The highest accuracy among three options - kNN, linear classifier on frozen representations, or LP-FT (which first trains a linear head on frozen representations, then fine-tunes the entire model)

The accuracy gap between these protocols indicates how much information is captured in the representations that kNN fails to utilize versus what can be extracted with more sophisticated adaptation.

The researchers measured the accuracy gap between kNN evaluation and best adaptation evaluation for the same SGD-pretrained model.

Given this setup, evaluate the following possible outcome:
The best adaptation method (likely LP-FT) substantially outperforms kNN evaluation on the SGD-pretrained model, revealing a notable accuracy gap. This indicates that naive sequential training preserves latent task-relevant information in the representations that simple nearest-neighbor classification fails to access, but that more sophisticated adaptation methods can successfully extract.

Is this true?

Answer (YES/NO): YES